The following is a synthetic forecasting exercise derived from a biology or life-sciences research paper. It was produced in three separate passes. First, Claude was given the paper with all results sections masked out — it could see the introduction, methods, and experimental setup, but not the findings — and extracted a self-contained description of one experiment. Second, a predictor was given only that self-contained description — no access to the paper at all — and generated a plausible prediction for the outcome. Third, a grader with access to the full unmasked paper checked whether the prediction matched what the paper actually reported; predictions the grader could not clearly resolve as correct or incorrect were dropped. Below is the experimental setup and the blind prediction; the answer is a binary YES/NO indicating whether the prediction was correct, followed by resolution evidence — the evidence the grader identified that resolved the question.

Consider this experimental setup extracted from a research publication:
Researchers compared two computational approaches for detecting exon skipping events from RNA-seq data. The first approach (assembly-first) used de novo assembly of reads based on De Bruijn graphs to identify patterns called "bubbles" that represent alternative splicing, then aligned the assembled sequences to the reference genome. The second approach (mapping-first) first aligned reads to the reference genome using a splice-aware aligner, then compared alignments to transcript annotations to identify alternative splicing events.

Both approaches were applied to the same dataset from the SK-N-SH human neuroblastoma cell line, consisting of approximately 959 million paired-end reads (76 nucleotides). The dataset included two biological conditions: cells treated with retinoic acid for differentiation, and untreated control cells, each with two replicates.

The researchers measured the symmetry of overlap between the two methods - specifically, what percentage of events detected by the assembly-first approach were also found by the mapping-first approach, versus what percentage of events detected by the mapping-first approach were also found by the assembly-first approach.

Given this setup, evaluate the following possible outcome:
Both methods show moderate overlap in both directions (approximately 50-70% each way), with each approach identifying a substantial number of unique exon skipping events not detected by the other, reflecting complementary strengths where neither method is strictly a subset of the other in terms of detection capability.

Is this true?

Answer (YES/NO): NO